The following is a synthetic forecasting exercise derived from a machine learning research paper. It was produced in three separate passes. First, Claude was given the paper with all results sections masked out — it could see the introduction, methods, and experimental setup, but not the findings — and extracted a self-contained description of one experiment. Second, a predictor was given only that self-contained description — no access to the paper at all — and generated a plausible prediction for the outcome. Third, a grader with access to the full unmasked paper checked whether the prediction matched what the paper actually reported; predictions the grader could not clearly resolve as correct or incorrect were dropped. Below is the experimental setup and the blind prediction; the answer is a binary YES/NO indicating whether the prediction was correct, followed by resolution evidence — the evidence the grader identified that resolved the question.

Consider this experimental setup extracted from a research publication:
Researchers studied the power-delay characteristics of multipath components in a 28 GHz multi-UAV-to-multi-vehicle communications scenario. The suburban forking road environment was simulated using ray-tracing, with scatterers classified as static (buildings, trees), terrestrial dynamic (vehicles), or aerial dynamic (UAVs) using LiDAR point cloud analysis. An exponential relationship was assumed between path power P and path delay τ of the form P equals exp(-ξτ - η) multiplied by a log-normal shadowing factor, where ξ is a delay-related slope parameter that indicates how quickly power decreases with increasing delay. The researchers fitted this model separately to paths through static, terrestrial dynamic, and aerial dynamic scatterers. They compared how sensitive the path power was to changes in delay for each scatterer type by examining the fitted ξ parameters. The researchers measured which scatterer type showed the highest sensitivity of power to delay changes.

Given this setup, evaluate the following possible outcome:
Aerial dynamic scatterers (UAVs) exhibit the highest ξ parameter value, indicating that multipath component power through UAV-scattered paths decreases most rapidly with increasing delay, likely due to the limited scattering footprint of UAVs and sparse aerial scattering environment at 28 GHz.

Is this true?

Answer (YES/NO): YES